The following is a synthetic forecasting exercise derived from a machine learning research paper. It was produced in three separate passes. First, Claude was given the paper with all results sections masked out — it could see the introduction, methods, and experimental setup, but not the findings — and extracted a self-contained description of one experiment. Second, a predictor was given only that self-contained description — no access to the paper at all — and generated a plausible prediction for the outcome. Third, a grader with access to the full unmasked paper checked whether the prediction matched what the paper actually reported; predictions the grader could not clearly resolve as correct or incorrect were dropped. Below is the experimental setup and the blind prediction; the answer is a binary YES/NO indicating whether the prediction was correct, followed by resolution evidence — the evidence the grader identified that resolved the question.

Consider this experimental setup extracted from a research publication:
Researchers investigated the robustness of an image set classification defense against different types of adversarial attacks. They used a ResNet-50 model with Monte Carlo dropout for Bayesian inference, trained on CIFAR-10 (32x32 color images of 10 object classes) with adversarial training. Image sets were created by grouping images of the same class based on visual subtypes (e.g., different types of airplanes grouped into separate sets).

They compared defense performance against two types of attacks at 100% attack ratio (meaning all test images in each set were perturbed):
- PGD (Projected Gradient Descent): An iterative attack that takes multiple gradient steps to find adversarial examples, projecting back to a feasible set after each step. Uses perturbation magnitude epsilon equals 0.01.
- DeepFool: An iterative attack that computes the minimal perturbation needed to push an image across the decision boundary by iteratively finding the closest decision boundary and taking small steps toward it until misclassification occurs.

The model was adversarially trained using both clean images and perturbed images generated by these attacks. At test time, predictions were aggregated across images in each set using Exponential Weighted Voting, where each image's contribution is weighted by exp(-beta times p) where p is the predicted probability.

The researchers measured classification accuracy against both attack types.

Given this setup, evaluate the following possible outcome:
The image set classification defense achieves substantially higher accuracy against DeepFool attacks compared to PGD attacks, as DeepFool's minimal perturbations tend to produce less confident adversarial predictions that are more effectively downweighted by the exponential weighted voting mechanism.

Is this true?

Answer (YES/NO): NO